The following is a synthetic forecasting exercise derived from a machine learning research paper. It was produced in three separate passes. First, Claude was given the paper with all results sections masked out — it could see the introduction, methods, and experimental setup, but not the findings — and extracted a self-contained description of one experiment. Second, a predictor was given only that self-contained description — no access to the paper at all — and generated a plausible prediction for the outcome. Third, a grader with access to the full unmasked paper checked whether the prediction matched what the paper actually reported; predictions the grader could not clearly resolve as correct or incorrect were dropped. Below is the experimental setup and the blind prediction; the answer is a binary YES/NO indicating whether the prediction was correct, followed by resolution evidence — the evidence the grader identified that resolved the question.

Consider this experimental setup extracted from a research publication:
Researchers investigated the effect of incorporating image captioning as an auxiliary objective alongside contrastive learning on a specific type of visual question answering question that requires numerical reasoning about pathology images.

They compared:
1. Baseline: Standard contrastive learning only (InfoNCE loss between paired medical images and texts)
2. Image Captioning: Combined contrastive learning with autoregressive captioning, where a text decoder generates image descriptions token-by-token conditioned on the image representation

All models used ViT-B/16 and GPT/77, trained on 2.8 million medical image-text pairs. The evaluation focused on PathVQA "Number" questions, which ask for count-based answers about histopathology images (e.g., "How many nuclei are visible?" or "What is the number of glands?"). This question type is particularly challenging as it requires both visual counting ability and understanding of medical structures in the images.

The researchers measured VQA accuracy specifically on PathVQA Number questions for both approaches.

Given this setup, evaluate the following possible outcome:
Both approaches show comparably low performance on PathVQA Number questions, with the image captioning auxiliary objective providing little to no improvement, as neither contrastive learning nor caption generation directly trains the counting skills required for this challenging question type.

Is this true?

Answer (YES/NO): NO